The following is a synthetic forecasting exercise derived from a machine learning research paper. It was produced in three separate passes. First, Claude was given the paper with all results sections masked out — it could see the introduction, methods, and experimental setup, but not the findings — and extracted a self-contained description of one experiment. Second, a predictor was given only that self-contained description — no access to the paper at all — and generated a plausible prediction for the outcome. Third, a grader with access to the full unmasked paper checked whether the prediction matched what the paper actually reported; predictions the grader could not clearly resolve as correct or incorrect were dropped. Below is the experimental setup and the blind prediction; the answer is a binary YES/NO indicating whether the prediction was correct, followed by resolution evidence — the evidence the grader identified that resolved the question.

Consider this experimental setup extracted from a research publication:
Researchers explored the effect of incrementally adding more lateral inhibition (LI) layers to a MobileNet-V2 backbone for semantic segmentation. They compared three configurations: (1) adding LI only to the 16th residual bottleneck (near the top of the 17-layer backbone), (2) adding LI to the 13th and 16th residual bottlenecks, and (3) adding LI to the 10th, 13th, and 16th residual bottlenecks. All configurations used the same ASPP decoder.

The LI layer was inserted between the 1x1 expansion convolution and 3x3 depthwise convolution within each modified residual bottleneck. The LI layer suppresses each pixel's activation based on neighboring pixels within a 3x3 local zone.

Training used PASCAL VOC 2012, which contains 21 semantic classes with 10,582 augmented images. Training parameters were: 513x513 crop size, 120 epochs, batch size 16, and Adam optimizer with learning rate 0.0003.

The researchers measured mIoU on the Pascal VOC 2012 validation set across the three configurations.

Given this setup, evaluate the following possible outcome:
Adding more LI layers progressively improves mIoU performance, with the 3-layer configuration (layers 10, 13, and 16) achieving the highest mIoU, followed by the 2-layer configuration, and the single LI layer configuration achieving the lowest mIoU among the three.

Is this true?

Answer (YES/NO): YES